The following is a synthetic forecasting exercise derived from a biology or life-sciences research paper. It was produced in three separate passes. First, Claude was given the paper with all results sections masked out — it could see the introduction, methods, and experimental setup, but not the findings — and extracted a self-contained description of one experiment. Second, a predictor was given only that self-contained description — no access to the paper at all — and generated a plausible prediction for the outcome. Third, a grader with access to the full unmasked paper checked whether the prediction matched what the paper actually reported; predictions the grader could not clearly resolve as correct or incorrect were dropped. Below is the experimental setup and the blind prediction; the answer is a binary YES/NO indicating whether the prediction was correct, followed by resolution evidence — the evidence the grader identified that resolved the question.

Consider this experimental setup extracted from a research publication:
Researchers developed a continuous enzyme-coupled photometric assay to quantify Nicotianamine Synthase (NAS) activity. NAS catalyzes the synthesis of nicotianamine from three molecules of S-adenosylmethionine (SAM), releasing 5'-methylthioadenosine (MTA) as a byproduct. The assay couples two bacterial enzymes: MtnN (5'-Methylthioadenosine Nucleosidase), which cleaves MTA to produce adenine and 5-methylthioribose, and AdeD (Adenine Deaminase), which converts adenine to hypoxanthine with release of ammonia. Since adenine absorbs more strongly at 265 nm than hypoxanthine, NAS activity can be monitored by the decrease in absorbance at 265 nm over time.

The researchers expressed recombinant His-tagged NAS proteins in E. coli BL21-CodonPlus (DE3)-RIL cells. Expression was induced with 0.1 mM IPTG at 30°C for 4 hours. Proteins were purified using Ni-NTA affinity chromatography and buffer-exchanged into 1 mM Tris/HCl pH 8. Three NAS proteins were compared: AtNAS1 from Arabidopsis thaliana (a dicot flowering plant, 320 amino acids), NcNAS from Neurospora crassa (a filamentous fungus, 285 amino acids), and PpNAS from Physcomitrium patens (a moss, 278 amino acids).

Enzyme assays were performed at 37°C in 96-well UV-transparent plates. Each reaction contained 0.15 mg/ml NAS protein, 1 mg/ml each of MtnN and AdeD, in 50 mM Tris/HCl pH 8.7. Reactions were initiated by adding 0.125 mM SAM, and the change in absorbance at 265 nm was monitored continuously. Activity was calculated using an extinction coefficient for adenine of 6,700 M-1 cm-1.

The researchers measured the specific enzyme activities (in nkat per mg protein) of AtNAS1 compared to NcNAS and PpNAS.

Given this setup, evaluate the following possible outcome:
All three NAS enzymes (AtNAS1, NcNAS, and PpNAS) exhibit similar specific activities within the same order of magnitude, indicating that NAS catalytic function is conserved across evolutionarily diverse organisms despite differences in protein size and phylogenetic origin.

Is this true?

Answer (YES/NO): NO